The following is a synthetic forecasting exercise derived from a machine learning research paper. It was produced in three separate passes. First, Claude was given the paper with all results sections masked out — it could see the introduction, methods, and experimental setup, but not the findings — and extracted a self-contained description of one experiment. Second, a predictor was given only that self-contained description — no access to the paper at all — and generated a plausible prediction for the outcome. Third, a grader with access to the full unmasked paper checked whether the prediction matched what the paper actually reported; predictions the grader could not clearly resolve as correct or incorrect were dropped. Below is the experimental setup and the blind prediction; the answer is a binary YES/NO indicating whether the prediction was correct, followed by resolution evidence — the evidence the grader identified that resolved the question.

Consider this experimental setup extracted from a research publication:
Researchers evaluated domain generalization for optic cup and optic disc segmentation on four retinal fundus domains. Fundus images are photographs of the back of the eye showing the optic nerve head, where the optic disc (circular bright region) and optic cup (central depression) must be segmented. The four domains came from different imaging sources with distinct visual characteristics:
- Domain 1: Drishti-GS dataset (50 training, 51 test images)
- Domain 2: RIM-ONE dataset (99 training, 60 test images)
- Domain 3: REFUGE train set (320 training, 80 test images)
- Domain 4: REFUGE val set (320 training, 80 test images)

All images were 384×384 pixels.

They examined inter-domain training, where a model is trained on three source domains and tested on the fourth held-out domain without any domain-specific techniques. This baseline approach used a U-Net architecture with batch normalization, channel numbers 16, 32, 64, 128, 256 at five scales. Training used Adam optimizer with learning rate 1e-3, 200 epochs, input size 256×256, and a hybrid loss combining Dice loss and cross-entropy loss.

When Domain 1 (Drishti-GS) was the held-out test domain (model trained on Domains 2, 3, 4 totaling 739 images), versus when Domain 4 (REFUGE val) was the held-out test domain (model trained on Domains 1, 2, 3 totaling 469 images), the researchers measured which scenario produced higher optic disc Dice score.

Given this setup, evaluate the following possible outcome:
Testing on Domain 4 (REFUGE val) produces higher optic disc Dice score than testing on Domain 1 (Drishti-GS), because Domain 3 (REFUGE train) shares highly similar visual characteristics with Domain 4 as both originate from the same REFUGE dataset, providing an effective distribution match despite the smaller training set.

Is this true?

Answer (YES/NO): NO